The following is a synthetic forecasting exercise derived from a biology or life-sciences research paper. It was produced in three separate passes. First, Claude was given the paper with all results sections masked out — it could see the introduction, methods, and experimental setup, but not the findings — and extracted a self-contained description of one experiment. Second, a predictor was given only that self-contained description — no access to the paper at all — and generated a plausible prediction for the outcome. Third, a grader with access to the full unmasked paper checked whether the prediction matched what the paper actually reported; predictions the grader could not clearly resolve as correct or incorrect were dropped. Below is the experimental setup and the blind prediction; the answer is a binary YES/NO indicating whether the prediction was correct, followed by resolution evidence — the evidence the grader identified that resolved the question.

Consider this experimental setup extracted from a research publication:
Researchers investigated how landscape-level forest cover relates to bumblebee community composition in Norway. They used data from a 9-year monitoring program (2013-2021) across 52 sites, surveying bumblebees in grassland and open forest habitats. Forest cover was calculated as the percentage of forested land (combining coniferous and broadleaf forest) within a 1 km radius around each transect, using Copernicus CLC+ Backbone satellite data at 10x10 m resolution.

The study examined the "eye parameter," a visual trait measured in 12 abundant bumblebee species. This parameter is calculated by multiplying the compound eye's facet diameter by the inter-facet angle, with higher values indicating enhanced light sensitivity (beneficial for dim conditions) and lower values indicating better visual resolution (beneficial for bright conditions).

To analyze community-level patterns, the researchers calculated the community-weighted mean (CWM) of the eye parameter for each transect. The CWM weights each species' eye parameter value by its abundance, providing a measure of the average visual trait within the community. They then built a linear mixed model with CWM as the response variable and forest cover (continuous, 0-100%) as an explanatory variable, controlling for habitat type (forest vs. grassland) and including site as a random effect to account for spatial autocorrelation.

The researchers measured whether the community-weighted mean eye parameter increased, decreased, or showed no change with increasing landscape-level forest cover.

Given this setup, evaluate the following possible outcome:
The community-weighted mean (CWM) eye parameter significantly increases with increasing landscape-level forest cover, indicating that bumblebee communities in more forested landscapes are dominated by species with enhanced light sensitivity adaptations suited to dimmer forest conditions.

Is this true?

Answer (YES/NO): YES